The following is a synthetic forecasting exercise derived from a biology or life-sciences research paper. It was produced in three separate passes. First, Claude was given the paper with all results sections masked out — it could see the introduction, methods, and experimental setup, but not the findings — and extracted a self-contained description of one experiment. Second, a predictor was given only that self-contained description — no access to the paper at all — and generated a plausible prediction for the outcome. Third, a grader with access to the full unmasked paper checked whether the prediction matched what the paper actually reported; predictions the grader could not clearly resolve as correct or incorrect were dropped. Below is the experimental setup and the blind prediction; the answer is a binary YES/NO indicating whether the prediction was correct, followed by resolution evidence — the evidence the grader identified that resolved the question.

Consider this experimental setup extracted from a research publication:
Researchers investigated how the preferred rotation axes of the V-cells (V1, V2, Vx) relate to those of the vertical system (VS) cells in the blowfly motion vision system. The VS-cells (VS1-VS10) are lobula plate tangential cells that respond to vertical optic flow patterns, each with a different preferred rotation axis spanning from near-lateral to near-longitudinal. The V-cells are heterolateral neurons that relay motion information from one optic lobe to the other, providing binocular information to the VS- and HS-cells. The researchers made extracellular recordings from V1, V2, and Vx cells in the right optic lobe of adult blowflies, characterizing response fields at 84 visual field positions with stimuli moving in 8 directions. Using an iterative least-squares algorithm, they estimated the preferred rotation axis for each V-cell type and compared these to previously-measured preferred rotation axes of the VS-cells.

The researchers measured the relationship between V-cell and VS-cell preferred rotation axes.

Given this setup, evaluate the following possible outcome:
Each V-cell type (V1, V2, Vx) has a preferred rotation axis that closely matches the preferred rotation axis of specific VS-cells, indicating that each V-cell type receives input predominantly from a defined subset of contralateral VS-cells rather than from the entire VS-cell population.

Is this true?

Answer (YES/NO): YES